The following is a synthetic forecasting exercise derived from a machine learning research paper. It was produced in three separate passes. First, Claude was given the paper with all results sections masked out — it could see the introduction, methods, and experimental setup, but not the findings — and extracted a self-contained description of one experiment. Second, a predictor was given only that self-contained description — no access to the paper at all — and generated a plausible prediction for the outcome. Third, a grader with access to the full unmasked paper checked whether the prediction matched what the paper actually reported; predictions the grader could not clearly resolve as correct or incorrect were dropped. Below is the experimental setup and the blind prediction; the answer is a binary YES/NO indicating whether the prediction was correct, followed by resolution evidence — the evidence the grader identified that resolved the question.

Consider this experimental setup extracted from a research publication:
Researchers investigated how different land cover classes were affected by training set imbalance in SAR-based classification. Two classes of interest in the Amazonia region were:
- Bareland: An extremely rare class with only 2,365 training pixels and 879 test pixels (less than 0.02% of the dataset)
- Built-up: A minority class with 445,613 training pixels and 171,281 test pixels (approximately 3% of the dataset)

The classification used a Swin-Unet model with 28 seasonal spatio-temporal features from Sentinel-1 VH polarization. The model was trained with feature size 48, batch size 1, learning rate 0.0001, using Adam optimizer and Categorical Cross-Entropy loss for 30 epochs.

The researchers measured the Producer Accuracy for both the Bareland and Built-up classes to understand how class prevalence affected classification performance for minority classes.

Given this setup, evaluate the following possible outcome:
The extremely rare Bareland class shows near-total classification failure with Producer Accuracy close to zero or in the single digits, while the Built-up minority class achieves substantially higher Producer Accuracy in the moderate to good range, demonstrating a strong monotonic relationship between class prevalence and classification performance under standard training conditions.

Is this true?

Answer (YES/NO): YES